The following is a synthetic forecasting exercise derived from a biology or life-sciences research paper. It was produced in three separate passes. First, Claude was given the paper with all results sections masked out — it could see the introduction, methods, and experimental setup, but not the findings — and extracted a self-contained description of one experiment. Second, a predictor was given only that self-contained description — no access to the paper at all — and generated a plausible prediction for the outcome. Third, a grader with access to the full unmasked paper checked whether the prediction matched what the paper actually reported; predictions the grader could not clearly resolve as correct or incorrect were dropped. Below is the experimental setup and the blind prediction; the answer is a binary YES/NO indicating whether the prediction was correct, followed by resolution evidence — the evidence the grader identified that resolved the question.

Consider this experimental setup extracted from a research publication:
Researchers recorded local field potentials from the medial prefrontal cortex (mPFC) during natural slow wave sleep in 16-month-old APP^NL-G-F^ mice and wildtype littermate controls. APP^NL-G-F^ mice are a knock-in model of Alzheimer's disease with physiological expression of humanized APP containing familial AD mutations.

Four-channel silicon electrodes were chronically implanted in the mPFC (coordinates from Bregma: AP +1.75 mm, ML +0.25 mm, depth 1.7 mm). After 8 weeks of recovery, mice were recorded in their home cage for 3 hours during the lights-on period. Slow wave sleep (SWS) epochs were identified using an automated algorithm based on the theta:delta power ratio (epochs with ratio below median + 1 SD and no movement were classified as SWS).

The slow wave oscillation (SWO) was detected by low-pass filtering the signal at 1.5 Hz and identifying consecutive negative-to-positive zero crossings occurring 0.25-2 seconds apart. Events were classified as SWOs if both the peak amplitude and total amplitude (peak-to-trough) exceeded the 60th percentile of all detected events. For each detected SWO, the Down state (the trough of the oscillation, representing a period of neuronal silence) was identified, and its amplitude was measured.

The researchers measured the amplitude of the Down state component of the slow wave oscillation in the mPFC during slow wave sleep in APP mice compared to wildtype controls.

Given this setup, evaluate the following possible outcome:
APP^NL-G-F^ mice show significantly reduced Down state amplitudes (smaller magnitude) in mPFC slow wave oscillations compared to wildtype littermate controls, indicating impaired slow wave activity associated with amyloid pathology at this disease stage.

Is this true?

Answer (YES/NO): NO